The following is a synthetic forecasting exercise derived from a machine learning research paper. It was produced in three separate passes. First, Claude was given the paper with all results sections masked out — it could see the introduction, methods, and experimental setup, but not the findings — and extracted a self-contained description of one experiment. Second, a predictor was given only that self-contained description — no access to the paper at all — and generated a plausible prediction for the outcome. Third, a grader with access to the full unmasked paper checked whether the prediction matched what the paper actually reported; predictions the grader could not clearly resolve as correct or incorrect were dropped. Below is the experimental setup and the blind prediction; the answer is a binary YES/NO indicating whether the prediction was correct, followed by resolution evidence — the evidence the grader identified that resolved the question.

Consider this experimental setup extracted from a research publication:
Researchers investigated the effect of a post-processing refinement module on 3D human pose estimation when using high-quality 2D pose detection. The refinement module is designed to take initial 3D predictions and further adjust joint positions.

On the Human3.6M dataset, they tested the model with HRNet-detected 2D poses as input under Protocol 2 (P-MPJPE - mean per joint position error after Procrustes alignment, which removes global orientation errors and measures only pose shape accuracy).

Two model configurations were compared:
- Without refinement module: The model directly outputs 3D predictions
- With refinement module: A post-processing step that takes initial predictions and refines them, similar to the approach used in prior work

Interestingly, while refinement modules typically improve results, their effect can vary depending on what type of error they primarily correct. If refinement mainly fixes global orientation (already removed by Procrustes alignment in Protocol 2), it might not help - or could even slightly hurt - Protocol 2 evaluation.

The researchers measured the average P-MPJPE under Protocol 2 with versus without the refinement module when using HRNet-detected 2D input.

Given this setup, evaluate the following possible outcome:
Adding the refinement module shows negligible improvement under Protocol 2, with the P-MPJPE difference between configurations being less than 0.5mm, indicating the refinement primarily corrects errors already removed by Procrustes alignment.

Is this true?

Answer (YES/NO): NO